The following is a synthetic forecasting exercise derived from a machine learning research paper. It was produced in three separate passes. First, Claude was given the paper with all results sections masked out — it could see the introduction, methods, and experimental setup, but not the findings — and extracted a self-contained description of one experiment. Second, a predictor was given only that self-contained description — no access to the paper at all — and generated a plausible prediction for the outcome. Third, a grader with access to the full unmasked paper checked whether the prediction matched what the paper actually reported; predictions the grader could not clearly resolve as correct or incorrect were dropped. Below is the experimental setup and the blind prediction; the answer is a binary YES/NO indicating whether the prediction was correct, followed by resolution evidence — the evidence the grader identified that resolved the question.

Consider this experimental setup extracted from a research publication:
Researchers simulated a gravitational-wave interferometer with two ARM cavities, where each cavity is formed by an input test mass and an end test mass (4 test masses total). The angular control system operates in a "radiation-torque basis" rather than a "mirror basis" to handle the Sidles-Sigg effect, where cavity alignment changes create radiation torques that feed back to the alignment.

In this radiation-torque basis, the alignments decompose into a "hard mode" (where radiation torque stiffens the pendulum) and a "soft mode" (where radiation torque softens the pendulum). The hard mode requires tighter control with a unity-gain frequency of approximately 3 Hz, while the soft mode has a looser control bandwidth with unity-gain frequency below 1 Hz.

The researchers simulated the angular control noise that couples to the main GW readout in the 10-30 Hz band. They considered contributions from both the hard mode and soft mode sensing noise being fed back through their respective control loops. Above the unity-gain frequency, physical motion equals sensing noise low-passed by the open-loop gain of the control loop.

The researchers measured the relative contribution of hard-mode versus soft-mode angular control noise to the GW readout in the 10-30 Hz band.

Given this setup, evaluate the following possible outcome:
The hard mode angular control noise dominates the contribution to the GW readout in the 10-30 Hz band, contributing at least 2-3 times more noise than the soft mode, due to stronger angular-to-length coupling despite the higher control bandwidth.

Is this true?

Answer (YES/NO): NO